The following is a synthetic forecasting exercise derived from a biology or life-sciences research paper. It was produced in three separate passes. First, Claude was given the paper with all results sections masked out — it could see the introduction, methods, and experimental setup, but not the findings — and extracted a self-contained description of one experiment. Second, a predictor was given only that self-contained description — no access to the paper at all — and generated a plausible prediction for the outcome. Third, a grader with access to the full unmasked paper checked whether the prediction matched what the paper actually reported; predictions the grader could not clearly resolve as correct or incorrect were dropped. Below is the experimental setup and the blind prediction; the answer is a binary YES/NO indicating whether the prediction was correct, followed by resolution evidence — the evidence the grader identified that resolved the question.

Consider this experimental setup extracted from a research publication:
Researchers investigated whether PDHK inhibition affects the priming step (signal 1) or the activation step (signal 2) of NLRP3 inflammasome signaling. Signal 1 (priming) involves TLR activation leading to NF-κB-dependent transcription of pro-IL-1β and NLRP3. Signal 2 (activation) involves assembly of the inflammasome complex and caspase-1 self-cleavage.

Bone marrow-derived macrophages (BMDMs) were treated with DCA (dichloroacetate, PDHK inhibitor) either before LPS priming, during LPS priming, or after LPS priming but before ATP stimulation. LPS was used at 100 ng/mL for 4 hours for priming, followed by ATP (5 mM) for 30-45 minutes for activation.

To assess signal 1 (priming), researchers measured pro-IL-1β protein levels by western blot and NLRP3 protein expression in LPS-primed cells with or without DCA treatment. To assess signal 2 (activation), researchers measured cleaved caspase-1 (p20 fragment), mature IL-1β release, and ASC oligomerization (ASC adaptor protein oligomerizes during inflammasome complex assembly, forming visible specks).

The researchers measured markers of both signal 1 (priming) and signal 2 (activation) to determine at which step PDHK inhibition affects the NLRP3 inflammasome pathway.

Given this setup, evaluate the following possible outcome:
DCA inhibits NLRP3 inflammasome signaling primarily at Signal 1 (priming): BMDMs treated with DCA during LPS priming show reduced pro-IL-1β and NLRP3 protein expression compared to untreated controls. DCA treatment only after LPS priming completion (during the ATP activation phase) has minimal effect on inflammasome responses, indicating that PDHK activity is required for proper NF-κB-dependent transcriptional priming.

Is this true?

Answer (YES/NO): NO